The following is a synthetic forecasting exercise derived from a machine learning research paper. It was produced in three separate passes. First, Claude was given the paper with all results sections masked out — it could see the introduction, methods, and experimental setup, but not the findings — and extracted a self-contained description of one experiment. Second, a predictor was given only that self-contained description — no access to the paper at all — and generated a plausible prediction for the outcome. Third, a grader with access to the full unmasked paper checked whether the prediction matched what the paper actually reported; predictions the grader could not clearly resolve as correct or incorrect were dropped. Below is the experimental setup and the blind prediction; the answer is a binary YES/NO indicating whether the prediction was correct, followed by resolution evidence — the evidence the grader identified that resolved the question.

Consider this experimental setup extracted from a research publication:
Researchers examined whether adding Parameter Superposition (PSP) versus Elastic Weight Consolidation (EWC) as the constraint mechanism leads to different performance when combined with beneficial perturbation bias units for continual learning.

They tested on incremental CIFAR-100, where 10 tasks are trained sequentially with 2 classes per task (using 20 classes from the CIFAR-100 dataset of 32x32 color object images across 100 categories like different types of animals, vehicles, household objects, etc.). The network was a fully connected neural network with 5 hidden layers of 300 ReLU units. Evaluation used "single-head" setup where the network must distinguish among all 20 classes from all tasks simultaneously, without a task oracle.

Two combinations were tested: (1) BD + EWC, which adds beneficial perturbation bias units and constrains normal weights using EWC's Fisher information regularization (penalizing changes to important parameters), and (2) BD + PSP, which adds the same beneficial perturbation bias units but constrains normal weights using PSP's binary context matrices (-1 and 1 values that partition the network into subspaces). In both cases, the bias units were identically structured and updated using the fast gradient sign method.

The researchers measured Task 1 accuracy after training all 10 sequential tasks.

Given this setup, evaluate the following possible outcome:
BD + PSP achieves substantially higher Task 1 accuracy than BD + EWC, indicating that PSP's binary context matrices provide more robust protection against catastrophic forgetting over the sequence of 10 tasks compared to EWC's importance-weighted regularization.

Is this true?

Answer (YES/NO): NO